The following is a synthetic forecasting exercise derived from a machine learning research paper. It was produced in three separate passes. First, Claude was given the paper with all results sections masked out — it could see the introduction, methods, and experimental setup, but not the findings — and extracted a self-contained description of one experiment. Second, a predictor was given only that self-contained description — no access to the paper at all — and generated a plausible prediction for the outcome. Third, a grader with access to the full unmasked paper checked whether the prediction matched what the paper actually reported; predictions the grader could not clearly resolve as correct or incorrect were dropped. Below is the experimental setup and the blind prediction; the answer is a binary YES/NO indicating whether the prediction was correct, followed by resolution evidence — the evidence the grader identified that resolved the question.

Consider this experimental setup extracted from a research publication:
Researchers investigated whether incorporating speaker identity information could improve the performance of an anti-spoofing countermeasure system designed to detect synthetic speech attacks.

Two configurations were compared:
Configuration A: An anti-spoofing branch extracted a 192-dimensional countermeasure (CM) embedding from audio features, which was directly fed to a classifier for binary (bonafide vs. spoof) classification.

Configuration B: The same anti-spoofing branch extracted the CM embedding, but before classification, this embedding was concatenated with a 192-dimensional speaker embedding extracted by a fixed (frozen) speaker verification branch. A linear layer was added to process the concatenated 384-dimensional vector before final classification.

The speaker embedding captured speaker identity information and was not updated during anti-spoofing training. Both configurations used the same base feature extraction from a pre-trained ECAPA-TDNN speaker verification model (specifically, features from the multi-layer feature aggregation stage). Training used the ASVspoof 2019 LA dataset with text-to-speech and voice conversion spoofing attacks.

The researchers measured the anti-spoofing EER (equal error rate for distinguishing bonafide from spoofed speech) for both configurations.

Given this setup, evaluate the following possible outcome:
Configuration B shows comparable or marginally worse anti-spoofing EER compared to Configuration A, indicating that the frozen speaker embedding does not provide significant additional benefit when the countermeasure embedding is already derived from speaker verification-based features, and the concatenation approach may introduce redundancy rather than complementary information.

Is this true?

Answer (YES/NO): NO